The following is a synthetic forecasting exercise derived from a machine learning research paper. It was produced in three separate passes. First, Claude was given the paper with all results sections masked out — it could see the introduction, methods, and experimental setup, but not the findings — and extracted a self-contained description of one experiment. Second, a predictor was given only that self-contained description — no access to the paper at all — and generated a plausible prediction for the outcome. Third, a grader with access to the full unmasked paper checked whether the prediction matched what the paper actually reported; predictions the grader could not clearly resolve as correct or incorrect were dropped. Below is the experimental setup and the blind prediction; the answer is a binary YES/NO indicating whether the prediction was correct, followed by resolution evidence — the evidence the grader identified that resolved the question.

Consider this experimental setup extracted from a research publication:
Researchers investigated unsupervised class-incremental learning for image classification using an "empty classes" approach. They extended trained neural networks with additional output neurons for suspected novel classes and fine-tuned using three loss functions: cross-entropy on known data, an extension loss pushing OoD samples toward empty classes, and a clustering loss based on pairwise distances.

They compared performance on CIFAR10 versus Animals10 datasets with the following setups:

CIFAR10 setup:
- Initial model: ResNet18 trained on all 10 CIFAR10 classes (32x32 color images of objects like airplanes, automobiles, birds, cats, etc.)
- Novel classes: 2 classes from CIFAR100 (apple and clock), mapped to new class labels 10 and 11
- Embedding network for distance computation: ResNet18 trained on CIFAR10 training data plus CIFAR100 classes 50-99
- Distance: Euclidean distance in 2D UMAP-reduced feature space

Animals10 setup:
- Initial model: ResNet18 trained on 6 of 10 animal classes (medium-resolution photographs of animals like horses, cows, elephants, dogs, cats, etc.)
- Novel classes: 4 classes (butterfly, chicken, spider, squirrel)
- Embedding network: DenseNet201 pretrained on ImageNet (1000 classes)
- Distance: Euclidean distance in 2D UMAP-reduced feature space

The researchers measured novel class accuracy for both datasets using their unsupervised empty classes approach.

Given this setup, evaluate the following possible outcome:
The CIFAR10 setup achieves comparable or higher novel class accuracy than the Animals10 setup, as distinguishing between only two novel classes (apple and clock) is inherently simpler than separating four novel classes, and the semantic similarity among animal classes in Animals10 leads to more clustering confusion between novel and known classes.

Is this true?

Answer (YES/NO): NO